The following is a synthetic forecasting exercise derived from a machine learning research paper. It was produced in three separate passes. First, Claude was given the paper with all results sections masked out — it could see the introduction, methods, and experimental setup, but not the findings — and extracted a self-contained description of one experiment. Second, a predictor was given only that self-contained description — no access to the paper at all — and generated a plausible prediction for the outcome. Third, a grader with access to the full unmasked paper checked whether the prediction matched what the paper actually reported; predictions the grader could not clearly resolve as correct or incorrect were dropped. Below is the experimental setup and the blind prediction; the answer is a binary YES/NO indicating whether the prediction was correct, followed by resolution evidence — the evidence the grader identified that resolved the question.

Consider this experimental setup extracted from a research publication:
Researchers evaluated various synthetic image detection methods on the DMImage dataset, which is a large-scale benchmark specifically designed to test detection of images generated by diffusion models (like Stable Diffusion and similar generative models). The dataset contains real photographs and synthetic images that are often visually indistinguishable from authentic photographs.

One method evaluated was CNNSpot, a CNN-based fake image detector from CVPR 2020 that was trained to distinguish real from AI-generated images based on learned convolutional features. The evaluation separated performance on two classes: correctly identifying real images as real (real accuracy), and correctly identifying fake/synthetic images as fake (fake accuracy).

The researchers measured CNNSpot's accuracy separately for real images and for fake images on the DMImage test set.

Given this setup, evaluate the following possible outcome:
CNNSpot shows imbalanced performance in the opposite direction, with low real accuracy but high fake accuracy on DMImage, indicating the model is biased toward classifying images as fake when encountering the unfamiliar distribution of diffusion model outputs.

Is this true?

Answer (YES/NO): NO